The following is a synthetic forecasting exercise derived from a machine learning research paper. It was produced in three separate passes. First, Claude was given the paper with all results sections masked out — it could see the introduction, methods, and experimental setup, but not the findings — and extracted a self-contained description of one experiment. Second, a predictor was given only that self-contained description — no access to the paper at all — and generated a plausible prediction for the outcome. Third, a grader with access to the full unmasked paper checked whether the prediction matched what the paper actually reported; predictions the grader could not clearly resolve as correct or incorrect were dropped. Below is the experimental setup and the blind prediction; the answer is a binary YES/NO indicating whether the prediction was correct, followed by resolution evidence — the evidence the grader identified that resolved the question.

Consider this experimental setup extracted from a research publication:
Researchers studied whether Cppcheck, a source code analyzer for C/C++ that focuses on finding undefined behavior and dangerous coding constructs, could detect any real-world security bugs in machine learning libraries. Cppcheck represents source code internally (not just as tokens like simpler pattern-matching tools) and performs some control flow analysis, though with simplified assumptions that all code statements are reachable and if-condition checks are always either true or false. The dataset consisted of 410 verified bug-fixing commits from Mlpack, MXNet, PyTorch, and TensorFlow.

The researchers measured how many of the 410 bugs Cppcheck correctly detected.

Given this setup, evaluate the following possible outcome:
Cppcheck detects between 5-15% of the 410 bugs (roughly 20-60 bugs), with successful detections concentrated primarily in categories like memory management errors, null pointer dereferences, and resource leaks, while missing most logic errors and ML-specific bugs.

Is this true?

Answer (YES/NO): NO